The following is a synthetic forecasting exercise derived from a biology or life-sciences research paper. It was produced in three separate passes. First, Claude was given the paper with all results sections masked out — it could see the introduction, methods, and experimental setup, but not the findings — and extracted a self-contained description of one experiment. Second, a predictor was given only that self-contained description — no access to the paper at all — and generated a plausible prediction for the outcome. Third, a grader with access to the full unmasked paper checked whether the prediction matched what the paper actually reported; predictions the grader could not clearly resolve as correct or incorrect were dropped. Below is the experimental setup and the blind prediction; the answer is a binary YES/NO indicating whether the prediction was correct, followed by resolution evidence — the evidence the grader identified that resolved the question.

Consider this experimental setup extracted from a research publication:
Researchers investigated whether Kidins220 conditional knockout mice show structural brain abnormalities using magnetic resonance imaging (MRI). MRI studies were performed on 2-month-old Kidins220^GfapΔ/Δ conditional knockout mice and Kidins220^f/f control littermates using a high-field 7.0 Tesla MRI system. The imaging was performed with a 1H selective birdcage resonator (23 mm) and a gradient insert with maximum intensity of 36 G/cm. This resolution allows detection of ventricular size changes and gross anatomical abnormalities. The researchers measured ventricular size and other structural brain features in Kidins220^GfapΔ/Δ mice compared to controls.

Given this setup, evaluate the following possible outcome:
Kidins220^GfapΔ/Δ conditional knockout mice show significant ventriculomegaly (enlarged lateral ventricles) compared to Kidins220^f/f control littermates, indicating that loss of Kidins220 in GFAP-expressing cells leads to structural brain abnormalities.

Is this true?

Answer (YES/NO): NO